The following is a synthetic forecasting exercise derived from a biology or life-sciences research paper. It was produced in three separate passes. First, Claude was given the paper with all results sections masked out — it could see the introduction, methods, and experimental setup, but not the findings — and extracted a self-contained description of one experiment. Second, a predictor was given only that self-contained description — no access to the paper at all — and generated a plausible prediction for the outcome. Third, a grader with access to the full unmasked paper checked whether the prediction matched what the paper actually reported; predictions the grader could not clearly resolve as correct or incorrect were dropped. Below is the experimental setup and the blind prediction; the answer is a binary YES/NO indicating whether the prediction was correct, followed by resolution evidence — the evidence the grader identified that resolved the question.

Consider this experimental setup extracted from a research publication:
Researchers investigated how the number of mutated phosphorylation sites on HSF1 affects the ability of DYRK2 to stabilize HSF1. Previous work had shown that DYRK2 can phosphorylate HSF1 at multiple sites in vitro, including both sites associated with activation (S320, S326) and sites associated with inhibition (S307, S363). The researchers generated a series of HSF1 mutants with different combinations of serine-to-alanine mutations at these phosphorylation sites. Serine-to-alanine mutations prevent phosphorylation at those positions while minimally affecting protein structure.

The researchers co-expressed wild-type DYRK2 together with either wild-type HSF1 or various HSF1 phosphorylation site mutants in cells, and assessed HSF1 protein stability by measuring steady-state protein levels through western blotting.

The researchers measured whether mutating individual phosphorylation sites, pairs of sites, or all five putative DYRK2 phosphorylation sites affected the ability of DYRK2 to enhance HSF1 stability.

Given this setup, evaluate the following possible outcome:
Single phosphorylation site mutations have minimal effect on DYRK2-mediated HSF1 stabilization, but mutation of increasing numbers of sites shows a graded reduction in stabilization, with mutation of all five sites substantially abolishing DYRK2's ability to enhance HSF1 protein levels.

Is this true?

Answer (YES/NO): NO